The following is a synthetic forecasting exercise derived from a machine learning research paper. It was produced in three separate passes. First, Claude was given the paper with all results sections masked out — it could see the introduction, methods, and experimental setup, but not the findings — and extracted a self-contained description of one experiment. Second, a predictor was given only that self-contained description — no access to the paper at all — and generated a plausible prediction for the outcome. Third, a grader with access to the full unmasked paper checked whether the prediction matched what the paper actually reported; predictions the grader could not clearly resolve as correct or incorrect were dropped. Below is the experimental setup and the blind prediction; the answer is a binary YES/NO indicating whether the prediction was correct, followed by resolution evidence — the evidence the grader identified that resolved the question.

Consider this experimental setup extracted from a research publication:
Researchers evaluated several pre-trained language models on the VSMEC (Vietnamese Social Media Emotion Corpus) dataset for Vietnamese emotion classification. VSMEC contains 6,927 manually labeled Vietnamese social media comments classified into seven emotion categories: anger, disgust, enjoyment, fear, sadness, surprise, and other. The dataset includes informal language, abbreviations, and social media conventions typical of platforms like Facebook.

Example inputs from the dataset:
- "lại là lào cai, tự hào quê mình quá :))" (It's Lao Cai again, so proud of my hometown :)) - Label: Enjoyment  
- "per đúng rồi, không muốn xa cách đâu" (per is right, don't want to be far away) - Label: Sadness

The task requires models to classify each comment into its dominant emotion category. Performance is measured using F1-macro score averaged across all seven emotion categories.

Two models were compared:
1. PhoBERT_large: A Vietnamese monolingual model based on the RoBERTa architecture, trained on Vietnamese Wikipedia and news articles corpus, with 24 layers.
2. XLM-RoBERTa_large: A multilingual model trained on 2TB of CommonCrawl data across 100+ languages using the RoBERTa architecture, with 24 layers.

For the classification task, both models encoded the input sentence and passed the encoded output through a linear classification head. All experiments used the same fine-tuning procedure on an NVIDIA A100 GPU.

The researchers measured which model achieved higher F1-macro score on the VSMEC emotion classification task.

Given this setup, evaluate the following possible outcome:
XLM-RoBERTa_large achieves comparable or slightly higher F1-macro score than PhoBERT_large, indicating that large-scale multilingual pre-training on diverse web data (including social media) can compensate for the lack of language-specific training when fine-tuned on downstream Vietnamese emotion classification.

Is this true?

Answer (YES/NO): NO